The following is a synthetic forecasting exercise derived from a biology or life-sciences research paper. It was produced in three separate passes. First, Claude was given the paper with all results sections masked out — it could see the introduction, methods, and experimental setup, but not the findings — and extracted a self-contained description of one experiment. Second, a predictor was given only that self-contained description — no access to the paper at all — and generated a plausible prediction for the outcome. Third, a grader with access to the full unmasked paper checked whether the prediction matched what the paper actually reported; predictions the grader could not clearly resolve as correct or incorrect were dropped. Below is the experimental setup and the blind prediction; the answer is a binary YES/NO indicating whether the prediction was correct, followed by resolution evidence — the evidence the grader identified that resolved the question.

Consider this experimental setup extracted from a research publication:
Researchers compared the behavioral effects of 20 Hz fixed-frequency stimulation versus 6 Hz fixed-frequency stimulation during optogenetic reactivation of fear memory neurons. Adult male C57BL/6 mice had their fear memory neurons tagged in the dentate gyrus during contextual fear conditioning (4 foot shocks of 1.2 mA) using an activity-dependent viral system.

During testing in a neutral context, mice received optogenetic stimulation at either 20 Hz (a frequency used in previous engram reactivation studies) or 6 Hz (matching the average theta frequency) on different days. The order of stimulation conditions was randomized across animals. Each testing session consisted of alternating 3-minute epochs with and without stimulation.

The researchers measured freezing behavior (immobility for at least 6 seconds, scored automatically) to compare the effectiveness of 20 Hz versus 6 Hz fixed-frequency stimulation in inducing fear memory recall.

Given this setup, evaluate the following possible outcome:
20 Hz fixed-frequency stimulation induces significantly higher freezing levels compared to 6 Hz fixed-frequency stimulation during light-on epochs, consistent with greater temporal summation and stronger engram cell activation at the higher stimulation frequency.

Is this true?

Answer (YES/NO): NO